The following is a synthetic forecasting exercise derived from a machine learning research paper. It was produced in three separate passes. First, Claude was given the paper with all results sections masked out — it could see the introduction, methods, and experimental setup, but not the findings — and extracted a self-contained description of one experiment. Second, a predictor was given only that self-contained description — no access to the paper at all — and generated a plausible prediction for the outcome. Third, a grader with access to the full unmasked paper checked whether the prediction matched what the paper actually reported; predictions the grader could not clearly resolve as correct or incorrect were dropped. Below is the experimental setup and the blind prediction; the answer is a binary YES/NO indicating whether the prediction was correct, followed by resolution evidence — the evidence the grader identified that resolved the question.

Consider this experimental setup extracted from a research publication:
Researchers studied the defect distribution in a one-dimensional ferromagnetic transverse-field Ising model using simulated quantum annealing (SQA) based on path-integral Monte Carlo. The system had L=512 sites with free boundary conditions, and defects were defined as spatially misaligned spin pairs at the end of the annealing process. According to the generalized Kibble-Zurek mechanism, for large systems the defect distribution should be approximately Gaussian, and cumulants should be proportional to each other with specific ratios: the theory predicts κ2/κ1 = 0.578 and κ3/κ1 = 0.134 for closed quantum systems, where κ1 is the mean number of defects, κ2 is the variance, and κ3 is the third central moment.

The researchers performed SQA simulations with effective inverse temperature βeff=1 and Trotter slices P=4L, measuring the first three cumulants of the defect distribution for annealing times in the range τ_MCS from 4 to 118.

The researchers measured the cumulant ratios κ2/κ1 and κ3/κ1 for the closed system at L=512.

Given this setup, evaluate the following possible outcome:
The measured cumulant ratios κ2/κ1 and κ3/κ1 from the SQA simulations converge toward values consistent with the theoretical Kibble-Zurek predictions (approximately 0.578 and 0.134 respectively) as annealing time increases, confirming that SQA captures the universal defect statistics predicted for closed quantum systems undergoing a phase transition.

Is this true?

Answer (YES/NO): NO